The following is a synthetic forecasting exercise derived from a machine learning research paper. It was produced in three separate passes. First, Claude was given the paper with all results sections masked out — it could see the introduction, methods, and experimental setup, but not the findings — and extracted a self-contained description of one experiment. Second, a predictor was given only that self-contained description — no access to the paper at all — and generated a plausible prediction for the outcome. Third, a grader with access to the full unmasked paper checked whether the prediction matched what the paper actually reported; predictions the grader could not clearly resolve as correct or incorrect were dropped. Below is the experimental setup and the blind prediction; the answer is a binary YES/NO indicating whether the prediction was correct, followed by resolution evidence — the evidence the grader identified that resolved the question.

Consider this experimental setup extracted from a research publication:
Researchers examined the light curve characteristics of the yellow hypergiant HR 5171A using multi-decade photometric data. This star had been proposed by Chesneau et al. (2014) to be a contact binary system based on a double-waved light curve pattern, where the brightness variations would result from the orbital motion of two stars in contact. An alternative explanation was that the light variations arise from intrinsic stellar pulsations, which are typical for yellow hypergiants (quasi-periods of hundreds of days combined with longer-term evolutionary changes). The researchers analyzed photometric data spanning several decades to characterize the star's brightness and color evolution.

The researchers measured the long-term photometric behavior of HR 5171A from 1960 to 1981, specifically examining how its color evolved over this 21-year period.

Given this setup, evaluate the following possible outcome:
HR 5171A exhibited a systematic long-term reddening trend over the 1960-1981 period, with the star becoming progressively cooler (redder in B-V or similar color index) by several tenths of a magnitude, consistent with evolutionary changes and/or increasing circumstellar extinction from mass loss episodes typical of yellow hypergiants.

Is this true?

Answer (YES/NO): YES